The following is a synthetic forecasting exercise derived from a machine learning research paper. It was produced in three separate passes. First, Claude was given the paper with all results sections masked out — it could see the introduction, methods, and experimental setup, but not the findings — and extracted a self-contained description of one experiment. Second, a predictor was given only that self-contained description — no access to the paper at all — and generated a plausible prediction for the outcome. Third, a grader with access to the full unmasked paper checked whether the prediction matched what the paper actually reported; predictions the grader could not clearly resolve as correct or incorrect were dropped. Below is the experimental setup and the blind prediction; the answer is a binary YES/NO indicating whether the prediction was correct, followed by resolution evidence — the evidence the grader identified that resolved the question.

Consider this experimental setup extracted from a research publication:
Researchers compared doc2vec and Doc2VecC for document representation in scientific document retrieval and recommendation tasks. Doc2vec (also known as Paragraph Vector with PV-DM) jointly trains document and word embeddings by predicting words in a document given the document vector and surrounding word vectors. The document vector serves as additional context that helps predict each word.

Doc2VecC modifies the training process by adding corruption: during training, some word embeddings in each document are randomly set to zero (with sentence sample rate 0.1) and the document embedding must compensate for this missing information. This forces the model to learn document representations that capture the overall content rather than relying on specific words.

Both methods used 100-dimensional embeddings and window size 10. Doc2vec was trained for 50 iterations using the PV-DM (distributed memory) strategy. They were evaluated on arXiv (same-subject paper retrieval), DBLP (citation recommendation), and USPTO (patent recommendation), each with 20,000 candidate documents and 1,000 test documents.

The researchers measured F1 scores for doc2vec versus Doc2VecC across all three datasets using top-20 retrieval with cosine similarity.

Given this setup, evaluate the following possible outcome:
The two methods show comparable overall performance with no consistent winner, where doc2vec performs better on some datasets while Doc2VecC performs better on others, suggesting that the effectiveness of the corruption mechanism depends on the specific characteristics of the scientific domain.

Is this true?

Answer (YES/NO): NO